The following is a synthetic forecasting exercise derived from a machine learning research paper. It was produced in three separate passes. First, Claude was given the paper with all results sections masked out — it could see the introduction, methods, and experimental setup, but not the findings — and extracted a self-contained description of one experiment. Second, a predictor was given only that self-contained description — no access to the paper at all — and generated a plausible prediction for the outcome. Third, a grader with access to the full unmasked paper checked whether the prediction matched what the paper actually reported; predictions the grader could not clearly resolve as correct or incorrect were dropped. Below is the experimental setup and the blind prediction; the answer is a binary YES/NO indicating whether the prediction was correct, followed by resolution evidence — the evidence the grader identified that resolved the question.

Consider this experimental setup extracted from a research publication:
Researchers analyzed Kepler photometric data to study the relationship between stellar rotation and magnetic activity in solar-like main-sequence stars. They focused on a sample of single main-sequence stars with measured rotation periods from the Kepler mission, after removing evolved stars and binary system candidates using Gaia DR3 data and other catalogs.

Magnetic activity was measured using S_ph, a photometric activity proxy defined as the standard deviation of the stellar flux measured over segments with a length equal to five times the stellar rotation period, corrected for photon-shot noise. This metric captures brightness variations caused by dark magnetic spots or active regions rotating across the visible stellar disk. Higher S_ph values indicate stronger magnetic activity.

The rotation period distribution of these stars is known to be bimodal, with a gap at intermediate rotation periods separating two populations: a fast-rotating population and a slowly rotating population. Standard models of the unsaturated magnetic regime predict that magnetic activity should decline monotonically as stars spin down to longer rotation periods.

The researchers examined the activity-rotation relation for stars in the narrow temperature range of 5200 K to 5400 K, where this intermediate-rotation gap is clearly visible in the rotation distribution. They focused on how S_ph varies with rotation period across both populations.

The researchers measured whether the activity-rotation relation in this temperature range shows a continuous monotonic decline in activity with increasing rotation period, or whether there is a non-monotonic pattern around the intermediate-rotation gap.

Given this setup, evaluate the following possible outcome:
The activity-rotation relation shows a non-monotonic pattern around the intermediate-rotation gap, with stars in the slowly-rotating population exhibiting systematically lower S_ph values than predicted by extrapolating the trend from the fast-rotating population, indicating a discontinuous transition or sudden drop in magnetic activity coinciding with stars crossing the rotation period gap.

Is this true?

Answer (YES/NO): NO